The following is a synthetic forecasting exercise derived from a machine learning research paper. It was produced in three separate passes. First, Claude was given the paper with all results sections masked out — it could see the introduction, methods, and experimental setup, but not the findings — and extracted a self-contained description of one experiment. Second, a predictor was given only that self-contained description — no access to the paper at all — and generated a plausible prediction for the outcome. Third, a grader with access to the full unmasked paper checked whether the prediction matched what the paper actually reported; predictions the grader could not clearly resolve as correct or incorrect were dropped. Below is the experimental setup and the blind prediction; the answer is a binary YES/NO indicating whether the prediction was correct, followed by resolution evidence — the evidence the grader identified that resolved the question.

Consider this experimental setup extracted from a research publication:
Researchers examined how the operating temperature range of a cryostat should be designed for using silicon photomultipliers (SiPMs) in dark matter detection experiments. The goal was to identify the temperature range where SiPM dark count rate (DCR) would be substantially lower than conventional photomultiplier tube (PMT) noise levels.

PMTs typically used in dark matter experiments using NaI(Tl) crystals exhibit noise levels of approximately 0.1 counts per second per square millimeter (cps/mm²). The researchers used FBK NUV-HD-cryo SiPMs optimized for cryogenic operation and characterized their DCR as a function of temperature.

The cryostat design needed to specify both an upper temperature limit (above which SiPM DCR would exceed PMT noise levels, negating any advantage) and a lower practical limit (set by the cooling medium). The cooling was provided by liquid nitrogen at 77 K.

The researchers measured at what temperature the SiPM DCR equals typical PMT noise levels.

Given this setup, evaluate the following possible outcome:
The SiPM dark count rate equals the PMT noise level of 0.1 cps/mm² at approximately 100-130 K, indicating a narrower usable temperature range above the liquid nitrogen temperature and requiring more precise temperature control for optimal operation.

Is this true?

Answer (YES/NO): NO